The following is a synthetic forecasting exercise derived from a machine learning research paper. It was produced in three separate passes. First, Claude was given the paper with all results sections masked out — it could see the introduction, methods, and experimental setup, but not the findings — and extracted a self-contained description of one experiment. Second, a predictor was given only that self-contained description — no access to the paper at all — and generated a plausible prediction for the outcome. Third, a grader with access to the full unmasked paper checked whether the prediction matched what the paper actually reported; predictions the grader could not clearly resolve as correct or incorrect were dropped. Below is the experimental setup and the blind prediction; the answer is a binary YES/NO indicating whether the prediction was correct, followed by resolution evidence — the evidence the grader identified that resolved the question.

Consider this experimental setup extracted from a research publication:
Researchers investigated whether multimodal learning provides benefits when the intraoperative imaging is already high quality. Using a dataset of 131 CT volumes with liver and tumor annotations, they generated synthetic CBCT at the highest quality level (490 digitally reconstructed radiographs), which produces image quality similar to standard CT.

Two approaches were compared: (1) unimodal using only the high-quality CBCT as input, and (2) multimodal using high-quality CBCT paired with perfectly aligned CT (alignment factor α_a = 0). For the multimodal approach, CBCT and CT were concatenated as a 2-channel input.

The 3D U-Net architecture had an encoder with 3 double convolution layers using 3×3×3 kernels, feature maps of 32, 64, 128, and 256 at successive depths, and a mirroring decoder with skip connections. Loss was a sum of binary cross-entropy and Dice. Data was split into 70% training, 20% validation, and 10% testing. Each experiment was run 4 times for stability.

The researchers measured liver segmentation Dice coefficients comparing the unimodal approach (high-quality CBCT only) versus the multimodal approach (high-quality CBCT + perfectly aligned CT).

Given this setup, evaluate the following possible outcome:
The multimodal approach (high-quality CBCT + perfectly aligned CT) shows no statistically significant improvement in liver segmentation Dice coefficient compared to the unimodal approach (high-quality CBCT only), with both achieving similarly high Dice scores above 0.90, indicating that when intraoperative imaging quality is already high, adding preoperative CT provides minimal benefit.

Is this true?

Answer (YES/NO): NO